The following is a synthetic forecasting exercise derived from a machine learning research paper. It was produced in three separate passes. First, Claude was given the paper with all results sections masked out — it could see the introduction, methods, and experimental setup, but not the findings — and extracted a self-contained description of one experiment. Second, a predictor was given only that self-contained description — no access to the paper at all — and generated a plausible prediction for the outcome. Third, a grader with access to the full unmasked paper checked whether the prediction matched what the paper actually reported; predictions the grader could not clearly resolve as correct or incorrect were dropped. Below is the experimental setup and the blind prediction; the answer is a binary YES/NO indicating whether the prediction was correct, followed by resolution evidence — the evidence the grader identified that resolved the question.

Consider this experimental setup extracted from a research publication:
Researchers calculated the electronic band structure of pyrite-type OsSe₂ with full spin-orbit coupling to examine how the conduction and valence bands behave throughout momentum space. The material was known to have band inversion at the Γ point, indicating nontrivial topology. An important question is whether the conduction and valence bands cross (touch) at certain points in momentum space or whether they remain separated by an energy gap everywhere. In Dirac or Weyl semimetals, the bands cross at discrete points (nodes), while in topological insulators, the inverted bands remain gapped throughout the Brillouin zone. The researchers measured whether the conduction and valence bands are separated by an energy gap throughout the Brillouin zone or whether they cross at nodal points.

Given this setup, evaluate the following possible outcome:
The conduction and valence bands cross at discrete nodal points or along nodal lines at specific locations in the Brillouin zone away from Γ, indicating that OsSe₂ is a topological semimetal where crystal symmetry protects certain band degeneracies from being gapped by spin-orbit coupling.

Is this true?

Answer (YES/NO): NO